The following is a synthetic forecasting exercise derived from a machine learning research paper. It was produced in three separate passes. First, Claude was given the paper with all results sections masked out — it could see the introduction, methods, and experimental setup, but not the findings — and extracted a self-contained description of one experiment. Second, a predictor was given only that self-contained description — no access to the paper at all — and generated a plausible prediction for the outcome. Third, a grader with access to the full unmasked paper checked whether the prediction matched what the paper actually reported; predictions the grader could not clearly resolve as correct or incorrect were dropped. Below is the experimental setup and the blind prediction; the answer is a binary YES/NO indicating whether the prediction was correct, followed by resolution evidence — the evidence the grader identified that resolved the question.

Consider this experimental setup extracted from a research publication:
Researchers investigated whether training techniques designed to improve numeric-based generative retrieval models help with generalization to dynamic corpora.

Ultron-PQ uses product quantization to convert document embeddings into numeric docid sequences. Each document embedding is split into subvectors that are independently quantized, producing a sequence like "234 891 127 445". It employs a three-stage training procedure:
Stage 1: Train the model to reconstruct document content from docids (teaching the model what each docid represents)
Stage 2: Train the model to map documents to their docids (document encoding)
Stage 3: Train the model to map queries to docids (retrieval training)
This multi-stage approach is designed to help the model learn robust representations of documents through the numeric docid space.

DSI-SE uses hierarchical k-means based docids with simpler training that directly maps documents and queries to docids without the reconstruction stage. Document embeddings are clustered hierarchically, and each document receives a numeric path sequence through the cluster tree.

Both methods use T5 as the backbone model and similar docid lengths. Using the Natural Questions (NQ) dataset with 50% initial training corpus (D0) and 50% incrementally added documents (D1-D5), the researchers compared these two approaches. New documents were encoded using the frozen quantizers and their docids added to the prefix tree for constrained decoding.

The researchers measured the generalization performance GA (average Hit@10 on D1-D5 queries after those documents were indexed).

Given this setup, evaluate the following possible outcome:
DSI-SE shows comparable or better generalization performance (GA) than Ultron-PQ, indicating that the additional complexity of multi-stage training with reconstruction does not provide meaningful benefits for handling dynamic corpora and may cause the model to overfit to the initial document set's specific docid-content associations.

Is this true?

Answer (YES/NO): NO